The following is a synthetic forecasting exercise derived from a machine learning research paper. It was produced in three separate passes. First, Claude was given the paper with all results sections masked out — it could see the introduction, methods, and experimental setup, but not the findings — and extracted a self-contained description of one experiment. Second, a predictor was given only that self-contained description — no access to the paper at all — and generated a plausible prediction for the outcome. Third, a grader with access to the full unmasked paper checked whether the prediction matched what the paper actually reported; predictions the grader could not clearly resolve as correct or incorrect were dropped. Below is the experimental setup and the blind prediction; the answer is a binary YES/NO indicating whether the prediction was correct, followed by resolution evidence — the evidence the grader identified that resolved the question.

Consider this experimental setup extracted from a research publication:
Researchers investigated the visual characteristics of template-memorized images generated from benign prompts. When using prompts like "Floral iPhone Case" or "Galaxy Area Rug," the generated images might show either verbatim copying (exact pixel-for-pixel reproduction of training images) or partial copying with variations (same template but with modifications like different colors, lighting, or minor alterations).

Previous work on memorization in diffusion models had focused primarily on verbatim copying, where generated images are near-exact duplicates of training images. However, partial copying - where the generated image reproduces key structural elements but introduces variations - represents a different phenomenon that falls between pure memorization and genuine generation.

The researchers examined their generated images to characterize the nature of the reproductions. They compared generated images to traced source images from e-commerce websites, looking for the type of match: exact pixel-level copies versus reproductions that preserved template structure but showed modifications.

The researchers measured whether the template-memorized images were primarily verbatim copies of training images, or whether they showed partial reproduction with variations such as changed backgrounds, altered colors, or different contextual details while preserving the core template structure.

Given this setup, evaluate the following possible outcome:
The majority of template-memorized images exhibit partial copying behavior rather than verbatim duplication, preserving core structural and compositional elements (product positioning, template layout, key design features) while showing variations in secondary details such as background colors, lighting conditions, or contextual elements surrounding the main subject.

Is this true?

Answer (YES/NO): YES